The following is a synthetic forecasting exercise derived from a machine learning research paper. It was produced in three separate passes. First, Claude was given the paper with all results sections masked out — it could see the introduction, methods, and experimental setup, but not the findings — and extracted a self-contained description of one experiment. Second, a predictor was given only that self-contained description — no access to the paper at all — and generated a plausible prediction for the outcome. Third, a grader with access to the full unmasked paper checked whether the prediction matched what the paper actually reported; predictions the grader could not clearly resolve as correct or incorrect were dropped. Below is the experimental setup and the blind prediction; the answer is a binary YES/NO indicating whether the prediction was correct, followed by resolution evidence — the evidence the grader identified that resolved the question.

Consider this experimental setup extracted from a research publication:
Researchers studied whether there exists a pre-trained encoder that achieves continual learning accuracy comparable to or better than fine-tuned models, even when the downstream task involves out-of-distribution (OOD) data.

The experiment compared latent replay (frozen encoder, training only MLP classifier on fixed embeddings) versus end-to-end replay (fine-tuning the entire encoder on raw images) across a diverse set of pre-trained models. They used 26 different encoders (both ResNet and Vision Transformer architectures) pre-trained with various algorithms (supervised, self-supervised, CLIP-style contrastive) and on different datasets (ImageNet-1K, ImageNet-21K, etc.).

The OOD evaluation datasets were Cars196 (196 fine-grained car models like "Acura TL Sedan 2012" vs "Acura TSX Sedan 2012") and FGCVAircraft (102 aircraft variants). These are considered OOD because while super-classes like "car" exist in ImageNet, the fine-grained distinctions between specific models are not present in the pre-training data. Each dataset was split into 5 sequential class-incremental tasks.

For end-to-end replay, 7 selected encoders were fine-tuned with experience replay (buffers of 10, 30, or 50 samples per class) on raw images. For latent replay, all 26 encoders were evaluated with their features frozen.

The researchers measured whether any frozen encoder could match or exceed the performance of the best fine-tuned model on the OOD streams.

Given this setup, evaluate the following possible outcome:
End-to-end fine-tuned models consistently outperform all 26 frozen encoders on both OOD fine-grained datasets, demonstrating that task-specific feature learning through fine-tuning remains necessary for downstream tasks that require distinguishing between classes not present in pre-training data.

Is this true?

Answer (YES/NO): NO